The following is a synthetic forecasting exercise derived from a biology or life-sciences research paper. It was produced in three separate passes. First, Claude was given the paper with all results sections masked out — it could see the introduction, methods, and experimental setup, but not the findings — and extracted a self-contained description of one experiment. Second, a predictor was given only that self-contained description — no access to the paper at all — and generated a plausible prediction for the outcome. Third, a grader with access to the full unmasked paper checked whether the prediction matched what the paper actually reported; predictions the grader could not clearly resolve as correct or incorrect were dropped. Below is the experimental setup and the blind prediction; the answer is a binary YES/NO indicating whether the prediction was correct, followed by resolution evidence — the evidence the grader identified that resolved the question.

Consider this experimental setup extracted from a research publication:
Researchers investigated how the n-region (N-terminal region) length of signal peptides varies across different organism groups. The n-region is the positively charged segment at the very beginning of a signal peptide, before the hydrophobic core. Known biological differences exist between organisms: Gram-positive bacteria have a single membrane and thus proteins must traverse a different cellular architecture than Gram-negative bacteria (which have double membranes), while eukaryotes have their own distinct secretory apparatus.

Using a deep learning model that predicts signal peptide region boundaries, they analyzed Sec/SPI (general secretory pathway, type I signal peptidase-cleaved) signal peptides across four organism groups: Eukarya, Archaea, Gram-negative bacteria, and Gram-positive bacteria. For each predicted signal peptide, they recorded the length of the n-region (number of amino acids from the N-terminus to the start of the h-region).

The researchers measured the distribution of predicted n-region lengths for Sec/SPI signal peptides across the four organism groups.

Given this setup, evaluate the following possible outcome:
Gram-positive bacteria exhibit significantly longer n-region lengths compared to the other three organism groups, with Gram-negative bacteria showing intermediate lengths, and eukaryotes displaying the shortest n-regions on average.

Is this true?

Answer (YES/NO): NO